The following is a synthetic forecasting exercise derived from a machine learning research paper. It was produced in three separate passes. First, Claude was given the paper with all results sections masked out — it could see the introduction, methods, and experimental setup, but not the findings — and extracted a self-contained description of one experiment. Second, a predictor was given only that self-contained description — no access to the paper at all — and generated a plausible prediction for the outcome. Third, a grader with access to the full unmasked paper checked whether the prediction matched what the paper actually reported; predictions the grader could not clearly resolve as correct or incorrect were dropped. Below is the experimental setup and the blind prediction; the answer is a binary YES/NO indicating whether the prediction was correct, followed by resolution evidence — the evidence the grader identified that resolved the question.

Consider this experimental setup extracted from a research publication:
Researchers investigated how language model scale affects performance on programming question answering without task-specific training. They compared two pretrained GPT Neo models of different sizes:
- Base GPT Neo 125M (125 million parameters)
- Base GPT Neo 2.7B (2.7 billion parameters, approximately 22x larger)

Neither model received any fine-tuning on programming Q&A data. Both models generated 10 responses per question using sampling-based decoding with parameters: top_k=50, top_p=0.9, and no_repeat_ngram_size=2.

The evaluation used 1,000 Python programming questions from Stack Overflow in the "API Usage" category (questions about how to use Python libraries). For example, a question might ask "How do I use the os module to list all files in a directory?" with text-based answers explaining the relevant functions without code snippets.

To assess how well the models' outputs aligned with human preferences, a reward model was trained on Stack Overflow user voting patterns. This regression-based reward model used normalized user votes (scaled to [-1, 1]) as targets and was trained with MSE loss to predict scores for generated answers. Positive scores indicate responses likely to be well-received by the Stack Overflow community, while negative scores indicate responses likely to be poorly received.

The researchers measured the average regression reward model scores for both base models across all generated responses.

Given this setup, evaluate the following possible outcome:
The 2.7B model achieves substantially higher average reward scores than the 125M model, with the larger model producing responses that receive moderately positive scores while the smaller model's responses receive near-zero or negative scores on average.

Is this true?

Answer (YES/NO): NO